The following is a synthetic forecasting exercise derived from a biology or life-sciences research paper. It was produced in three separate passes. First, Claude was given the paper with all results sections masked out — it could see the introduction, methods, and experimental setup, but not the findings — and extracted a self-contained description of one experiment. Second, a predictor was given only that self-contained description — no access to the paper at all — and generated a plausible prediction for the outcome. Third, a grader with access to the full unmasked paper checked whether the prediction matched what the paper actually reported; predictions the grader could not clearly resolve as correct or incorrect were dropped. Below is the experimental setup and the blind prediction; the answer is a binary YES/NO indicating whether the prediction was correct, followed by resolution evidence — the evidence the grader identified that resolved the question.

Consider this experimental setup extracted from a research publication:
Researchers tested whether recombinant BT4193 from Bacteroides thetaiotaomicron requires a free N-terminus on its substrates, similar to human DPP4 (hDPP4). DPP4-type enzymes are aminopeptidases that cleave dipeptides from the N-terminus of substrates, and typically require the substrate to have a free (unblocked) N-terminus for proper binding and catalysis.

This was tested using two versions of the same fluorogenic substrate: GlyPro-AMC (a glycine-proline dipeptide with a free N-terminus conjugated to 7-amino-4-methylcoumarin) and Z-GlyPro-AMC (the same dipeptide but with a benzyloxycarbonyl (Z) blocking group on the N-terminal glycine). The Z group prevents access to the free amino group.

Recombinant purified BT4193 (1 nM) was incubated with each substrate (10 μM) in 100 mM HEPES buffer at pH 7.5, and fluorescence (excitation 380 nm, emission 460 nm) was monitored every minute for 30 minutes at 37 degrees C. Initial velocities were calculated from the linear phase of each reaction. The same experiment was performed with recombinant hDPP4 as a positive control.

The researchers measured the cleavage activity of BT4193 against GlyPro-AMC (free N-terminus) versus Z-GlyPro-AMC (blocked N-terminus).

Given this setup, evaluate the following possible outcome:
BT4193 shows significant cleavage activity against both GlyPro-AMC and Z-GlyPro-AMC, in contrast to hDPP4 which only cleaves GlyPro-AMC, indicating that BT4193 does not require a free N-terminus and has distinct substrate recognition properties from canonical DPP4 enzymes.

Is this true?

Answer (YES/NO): NO